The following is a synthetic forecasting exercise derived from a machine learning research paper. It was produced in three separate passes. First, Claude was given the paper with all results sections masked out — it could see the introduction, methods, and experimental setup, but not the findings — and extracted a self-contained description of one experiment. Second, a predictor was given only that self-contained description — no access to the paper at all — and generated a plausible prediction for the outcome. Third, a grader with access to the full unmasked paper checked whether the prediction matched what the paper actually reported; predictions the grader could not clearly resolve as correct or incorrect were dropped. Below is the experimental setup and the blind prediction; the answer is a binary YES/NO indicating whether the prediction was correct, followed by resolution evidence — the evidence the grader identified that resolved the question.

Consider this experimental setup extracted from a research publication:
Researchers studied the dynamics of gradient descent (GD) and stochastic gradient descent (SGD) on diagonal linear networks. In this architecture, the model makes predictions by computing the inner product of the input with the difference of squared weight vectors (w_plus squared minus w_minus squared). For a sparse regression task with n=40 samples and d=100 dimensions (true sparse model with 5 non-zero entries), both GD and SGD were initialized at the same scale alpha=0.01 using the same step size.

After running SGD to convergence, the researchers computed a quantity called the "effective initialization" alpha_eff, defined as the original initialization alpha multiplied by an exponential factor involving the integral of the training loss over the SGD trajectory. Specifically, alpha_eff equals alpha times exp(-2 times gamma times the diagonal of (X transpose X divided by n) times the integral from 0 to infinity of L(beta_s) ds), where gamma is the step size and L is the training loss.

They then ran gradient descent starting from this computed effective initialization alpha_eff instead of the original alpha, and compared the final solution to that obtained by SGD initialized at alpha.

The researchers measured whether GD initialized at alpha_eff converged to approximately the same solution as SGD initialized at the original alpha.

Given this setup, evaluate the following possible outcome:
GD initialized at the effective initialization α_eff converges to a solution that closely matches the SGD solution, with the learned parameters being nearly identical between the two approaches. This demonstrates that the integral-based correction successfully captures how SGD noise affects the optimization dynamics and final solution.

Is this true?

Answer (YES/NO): YES